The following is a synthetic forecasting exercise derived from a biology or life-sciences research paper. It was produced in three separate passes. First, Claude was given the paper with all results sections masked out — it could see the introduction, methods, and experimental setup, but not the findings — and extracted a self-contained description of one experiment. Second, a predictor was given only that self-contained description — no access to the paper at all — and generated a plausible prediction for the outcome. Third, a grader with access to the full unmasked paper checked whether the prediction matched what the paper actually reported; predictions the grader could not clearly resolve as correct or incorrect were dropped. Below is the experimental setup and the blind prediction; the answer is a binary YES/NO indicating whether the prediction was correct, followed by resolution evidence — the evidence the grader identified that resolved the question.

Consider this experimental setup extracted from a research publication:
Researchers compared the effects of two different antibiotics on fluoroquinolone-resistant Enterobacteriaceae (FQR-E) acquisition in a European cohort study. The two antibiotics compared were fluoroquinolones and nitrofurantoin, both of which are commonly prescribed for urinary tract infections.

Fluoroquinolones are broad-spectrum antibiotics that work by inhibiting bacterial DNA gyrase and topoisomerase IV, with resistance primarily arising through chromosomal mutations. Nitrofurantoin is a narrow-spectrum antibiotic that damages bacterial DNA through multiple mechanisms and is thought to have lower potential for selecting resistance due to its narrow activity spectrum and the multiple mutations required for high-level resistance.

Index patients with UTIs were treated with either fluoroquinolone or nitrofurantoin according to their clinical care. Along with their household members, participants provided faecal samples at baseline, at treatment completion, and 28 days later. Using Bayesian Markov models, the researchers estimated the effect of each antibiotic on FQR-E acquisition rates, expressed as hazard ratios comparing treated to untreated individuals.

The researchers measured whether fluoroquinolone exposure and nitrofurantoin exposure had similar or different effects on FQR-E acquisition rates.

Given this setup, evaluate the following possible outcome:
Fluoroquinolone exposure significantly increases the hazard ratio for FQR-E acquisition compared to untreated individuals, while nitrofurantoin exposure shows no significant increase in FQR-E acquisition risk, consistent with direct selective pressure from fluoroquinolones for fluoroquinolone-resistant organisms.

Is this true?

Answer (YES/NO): NO